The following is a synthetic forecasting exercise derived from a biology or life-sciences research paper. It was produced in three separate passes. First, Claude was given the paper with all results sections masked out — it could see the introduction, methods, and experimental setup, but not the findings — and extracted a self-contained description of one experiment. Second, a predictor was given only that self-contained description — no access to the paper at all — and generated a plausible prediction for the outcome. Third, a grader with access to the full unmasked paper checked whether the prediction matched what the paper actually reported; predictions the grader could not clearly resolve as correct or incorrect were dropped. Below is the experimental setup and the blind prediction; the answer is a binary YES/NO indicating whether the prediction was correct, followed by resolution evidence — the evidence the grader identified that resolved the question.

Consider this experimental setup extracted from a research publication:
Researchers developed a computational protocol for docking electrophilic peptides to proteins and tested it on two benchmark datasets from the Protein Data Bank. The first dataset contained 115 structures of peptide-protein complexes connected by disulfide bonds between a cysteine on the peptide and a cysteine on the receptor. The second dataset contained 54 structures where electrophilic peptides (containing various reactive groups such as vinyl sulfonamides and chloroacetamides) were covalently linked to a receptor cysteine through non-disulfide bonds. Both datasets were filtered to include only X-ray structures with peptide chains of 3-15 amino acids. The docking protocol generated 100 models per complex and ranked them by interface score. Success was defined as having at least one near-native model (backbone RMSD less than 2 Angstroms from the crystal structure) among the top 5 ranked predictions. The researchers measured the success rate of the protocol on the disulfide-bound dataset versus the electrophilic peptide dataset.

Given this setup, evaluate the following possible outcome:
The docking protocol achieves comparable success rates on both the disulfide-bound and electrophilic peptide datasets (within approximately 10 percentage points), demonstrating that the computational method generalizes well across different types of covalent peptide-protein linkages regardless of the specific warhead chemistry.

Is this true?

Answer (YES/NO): NO